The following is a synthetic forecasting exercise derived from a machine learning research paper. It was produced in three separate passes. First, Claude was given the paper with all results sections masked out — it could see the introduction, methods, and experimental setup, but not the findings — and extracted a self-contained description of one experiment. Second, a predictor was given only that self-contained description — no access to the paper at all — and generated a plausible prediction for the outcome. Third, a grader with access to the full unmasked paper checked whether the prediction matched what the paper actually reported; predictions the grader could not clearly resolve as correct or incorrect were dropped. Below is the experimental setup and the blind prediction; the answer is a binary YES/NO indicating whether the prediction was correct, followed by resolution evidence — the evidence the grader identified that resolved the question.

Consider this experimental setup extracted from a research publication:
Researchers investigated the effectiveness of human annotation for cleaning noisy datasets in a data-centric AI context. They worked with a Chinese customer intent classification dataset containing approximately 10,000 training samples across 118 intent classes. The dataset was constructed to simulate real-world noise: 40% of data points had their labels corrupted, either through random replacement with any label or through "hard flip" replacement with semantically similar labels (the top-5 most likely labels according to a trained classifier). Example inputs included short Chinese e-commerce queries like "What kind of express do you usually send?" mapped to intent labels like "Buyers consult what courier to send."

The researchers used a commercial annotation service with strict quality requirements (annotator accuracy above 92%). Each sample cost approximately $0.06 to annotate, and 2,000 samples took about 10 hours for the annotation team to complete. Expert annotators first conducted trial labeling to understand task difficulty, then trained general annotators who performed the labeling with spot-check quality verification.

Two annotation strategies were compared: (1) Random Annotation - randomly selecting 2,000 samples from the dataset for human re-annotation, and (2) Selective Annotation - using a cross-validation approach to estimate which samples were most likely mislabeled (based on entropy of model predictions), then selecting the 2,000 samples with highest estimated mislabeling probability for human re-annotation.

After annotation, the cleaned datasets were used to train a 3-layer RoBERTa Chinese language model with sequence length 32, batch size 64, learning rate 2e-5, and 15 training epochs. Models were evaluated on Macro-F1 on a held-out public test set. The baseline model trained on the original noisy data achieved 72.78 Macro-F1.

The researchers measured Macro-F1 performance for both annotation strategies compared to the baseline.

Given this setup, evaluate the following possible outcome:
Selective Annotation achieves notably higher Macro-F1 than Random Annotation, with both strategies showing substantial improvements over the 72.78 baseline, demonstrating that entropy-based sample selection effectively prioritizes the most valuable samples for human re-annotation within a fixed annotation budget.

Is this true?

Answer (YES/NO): NO